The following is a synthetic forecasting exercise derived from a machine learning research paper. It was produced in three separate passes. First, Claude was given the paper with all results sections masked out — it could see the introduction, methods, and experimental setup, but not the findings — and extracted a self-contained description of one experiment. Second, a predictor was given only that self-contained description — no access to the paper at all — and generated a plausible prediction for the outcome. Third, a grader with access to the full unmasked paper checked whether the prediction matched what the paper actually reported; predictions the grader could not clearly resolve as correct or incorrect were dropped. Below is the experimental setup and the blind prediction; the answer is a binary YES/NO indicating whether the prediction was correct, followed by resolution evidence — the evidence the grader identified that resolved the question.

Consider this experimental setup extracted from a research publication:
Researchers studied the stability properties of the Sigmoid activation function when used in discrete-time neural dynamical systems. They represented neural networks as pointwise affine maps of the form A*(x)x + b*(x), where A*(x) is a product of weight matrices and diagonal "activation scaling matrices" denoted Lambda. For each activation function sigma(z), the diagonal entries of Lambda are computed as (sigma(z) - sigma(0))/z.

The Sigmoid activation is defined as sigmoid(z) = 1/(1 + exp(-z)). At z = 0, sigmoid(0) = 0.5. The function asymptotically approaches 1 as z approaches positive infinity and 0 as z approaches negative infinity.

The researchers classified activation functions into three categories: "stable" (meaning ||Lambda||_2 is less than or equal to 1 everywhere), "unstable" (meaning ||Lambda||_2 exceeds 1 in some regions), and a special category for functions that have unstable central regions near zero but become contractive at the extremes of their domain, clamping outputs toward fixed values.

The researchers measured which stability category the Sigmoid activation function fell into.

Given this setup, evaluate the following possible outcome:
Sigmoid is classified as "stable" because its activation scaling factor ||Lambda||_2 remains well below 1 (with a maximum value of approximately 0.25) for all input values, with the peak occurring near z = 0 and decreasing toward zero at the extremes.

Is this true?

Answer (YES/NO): NO